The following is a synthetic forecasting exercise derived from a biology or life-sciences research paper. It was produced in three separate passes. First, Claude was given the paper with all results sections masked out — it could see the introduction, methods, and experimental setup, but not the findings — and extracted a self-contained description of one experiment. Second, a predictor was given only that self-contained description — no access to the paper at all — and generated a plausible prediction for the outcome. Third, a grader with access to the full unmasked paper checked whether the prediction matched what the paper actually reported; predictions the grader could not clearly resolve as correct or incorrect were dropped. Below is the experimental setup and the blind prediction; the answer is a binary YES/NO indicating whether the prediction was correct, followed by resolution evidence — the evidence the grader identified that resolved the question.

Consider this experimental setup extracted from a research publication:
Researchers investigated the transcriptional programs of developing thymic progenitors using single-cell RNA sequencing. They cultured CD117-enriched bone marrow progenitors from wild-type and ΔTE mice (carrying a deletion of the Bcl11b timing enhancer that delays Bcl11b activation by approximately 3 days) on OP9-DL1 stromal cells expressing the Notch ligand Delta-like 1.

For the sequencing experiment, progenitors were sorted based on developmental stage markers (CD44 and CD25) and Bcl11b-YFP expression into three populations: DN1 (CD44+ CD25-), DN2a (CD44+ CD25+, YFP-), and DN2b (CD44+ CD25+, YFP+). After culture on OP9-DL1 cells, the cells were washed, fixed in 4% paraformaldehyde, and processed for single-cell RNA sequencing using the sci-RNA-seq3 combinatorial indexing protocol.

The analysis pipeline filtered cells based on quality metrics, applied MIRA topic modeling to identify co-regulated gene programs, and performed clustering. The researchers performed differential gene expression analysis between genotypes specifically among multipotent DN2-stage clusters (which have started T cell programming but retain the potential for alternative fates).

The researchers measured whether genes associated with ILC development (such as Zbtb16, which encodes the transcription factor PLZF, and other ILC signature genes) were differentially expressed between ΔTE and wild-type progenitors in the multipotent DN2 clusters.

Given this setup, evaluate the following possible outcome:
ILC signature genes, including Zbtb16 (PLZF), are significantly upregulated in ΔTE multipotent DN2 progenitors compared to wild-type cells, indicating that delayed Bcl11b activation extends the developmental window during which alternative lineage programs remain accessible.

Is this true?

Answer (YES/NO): YES